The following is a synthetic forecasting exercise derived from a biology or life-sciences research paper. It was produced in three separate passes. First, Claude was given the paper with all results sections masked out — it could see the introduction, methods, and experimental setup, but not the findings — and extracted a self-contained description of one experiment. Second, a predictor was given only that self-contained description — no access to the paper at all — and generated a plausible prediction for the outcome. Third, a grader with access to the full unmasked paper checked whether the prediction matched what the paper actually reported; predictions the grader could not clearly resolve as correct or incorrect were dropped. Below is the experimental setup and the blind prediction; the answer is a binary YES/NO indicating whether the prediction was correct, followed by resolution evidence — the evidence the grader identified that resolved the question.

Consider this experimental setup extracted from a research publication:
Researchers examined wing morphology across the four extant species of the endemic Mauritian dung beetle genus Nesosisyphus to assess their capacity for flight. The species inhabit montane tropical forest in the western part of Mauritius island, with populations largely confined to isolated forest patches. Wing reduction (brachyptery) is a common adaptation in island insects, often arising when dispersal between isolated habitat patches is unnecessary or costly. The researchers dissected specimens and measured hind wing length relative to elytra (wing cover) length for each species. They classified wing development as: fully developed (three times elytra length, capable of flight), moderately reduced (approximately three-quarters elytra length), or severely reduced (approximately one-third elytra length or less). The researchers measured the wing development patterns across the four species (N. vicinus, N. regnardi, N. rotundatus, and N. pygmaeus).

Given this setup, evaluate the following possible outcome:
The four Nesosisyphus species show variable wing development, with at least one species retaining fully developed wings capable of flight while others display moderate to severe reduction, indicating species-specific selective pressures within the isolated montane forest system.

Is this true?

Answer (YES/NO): YES